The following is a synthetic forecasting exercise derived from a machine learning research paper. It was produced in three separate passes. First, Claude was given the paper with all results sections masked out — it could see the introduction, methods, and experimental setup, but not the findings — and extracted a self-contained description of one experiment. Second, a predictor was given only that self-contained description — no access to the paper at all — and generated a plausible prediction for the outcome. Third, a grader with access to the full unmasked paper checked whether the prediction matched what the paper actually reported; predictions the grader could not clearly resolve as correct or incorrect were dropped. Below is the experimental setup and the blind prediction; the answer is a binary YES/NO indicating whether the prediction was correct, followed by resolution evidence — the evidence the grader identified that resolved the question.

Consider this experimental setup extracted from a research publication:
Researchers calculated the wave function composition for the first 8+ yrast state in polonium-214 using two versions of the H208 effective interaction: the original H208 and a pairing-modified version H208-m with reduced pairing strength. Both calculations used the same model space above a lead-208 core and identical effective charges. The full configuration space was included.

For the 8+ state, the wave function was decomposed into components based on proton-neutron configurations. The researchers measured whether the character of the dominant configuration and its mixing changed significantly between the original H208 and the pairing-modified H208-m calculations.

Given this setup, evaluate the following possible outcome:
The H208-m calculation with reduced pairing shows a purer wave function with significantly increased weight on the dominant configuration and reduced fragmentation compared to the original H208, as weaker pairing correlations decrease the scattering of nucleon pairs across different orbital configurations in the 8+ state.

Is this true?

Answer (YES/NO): NO